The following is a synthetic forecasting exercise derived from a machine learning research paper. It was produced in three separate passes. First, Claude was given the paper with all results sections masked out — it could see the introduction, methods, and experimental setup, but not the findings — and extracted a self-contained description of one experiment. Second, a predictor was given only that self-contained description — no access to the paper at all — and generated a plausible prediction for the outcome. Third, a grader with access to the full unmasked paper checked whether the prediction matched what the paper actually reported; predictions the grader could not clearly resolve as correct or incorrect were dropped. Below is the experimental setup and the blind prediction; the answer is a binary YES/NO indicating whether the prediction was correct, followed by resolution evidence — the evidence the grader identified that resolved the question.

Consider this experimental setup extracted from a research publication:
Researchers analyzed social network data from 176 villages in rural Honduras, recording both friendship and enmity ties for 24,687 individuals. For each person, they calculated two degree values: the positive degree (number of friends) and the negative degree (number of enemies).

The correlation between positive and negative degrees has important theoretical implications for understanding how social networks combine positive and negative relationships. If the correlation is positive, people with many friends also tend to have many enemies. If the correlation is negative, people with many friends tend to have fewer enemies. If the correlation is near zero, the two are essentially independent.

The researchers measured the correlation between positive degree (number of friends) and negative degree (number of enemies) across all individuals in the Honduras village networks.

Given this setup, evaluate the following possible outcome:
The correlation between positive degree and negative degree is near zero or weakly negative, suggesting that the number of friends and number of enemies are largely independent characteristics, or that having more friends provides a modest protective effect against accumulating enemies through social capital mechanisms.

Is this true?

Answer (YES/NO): NO